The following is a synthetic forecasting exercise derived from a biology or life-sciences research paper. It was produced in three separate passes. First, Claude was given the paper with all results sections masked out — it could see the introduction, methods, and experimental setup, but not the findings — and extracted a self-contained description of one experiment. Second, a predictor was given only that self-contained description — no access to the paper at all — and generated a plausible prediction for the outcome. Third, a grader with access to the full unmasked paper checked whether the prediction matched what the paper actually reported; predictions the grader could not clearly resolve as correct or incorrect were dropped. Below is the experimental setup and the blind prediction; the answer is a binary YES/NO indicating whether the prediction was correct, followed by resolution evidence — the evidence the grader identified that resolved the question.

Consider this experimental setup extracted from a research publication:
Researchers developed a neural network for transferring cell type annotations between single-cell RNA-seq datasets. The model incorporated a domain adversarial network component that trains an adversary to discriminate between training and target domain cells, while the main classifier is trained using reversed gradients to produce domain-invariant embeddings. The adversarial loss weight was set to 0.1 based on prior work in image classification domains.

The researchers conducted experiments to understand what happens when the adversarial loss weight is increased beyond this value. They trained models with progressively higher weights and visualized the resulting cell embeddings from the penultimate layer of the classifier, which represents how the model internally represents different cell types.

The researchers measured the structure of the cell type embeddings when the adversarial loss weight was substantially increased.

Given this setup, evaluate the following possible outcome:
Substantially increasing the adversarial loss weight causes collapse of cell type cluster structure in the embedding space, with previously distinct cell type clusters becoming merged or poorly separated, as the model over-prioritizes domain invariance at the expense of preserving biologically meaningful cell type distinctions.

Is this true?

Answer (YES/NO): YES